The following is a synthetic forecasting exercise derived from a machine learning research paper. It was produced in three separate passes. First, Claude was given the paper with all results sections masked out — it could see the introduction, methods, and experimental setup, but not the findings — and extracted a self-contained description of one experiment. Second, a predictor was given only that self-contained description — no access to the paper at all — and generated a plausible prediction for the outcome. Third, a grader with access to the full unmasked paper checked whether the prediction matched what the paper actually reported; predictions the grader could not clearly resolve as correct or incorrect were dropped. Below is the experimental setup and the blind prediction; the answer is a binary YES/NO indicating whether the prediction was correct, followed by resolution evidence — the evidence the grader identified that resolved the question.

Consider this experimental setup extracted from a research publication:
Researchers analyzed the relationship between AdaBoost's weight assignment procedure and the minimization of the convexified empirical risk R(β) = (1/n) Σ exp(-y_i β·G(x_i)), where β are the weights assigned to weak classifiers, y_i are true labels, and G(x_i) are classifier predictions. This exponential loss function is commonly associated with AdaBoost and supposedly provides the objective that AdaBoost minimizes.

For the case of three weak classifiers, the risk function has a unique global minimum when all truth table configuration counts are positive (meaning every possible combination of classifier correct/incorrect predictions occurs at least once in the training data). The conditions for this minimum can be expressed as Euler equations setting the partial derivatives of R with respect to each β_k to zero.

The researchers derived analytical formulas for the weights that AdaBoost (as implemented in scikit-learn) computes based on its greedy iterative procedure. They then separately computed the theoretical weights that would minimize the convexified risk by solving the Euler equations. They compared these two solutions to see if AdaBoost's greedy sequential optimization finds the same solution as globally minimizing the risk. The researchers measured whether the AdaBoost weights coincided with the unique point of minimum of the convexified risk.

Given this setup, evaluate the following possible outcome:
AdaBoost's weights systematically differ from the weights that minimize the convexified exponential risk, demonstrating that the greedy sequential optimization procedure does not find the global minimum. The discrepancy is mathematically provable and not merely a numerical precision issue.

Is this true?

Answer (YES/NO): YES